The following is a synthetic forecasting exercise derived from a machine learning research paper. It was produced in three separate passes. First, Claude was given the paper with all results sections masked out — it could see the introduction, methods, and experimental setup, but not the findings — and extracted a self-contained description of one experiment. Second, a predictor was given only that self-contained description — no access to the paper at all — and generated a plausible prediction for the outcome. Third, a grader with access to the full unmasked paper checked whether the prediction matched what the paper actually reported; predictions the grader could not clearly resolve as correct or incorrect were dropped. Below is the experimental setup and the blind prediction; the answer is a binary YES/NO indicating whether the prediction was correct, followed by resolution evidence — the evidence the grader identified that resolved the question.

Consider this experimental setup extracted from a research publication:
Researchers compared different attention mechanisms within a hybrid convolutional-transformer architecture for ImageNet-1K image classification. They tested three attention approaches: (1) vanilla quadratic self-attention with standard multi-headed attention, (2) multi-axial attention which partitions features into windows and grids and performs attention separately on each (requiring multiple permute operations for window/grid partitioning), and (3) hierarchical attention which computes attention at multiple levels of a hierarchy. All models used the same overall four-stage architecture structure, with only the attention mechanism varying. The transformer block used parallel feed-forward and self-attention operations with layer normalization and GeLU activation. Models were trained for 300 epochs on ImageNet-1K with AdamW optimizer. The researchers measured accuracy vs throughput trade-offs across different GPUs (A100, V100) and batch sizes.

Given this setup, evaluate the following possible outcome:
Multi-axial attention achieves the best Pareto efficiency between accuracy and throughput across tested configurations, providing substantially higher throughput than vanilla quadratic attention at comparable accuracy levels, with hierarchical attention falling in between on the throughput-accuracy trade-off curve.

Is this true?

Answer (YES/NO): NO